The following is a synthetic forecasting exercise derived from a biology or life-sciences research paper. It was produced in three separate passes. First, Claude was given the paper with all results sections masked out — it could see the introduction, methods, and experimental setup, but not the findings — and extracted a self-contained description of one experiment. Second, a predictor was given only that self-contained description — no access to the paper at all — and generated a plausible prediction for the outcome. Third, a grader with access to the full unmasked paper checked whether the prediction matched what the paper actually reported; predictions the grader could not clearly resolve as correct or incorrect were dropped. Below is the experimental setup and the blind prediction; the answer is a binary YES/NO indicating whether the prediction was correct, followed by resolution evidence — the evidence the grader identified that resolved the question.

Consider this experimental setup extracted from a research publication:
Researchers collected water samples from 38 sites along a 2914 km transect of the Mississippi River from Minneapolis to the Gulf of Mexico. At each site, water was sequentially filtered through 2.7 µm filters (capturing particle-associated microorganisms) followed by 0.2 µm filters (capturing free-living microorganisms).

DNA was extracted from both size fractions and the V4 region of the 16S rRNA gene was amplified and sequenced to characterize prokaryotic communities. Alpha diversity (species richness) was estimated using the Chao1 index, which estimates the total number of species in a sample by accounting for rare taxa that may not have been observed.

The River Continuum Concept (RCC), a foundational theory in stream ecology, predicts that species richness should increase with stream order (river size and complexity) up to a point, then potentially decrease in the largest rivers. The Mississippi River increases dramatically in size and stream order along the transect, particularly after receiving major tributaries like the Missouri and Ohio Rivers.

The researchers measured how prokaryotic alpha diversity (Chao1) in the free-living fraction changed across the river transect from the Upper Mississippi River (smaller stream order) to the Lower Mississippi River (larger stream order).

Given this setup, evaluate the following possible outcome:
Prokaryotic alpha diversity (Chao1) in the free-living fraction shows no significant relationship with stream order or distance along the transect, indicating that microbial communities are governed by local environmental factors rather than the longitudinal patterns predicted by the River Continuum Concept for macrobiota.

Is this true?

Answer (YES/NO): NO